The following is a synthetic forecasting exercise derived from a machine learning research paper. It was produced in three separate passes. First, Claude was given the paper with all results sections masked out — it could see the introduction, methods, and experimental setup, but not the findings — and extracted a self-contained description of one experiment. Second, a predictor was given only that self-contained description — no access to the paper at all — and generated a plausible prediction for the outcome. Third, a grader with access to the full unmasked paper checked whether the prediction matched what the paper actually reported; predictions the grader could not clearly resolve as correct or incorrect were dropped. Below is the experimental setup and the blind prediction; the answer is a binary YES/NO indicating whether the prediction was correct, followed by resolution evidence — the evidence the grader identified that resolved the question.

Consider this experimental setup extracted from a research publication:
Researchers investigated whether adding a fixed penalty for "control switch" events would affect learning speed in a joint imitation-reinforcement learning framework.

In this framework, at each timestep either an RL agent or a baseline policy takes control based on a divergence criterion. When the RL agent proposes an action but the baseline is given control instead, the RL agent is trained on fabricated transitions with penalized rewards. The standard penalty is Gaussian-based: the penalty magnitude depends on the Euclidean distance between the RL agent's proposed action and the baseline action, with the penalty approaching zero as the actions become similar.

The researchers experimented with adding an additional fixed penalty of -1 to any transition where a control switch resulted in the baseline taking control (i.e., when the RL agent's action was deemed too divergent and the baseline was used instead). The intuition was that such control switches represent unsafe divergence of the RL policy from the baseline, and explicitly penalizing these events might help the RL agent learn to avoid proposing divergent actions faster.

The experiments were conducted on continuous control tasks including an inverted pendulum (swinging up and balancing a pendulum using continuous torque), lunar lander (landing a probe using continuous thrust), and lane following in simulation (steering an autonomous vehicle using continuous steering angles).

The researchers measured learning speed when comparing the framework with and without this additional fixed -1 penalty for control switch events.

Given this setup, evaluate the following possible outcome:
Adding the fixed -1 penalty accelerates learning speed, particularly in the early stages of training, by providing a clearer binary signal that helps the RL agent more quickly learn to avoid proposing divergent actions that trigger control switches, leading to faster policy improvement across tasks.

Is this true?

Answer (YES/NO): NO